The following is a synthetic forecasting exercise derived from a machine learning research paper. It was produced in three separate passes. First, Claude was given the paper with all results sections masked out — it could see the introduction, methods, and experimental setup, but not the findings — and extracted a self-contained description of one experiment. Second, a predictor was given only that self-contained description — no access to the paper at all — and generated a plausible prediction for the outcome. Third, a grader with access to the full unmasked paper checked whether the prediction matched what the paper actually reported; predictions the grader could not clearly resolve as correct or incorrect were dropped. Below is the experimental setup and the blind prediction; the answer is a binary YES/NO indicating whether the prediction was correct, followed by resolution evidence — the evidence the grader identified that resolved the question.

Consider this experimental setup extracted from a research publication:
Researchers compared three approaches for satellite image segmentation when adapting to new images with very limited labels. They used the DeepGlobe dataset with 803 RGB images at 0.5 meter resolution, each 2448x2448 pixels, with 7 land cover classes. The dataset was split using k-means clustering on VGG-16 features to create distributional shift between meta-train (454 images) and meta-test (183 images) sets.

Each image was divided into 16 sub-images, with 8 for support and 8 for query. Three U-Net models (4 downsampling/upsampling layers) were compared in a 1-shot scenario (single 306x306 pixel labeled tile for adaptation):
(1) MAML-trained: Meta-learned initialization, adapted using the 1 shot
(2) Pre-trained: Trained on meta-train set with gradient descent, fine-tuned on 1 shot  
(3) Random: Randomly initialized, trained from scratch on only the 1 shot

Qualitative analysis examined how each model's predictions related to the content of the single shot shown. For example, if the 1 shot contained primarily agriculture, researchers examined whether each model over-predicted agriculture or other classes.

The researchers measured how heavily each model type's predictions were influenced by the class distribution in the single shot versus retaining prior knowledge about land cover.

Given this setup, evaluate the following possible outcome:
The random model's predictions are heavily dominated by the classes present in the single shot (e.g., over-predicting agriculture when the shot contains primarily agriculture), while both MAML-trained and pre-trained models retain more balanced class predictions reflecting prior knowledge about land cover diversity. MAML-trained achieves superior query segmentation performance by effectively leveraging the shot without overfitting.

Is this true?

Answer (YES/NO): NO